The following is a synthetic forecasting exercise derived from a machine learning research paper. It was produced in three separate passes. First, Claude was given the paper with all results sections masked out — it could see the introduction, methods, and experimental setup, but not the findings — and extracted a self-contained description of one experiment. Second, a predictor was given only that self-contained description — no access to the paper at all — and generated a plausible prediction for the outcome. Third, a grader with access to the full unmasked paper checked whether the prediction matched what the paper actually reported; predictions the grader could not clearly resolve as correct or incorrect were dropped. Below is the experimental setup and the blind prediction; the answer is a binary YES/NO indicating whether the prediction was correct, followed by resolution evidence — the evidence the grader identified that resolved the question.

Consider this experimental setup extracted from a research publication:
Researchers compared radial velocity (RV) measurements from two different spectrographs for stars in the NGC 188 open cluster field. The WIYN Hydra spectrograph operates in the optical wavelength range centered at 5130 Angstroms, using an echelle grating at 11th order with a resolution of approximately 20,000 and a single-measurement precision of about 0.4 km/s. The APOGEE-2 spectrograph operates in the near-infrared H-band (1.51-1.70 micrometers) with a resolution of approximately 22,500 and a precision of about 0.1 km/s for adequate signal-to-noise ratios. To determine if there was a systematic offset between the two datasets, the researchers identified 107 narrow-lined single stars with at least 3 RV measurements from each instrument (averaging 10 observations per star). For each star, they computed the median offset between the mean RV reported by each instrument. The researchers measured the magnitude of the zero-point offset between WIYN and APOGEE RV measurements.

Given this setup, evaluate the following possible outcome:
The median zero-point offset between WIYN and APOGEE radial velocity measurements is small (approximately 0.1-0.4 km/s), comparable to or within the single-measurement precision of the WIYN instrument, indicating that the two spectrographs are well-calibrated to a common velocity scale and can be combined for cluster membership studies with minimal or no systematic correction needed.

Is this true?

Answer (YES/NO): NO